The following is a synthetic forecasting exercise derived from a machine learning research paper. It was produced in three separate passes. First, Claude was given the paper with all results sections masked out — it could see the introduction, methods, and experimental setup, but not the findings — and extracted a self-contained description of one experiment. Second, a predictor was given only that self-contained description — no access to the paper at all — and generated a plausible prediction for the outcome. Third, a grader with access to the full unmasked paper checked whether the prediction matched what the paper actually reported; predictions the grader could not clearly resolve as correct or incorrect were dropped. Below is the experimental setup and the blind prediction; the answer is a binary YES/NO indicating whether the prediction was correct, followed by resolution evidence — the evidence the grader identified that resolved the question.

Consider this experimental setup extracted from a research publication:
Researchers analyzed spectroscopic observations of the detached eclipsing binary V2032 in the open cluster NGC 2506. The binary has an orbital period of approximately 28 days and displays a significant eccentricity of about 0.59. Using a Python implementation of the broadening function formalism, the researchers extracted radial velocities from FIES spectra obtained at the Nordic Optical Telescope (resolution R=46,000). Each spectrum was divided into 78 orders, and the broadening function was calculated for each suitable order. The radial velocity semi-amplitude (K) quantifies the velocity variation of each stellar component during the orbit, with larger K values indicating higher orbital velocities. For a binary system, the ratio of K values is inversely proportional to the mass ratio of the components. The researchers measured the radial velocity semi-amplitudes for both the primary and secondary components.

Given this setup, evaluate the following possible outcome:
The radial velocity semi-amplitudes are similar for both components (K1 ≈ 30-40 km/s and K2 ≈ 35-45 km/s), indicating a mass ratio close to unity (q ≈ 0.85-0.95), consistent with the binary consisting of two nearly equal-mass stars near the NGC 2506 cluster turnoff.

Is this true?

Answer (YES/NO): NO